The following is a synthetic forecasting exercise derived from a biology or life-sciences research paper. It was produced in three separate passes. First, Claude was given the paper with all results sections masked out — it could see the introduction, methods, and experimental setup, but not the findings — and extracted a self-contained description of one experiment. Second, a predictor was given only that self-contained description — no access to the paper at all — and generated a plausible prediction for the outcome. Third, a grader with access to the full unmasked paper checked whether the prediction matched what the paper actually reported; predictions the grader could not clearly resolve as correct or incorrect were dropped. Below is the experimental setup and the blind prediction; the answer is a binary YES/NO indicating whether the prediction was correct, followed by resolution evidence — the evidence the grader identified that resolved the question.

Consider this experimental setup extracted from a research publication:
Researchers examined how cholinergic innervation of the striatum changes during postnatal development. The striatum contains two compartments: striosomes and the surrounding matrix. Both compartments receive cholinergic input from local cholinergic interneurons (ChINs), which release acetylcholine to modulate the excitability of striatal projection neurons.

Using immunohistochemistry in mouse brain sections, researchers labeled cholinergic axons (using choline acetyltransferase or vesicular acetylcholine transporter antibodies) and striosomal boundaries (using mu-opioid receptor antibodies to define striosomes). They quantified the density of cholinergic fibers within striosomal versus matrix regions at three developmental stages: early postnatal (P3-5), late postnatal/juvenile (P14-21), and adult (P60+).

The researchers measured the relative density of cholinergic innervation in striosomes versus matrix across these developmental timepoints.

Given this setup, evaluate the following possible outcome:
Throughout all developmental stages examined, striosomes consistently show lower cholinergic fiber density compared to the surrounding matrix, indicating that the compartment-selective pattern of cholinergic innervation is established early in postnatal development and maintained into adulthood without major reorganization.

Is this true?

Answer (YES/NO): NO